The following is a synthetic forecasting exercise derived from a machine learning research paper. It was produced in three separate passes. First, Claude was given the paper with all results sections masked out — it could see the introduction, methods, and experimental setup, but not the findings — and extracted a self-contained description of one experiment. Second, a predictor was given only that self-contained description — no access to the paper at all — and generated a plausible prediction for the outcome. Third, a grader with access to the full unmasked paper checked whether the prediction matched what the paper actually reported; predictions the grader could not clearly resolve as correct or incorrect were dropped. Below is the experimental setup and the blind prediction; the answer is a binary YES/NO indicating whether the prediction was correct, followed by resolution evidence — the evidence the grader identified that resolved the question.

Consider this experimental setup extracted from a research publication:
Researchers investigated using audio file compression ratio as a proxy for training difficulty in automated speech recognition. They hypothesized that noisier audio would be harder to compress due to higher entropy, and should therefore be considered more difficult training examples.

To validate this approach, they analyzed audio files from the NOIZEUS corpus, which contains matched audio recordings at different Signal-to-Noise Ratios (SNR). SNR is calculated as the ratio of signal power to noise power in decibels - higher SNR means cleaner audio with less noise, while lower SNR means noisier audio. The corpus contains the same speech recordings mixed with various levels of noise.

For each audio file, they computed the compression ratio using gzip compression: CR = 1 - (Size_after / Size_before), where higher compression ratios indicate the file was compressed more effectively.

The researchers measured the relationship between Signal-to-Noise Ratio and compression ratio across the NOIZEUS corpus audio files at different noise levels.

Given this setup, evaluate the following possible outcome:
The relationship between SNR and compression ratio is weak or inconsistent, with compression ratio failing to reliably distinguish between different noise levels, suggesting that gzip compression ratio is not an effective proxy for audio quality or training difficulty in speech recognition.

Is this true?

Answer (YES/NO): NO